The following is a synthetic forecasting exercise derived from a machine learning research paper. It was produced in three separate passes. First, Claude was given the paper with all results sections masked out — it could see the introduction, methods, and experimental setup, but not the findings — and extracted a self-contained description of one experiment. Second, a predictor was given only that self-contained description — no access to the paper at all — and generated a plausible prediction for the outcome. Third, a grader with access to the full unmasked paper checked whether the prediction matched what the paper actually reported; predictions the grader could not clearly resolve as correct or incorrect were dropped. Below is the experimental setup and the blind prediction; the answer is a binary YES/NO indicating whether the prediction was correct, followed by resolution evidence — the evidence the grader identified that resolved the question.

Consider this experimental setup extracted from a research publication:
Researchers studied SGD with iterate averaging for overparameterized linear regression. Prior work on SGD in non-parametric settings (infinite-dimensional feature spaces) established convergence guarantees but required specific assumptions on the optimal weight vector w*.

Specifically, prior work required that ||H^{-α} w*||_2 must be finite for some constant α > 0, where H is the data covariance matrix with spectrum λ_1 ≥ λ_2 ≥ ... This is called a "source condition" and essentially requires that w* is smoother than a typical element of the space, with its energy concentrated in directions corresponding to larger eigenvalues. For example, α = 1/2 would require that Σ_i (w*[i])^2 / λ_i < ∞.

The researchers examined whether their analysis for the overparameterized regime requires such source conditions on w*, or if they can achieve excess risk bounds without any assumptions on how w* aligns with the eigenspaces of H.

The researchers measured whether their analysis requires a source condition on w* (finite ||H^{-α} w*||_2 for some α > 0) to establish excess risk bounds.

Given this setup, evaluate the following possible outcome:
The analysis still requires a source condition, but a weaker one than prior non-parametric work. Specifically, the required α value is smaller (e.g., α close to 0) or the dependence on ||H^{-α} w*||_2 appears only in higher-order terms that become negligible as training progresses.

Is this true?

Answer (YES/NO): NO